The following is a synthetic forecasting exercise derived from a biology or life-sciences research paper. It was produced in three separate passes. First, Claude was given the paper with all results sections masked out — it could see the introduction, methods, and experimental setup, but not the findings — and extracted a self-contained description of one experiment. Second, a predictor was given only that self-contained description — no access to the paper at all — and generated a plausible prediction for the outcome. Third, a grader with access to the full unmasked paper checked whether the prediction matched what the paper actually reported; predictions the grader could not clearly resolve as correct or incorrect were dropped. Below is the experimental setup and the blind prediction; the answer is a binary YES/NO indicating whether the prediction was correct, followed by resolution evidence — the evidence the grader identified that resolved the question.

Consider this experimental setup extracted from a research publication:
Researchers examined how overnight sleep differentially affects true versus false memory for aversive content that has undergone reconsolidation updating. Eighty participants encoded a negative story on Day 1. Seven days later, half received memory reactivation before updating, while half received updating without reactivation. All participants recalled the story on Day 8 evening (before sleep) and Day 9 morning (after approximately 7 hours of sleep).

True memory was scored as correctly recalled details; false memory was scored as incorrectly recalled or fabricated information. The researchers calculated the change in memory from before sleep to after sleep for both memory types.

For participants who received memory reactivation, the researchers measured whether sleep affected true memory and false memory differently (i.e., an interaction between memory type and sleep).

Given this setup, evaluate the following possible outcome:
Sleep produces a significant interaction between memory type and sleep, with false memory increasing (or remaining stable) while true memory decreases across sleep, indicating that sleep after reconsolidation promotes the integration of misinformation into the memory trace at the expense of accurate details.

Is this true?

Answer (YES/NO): NO